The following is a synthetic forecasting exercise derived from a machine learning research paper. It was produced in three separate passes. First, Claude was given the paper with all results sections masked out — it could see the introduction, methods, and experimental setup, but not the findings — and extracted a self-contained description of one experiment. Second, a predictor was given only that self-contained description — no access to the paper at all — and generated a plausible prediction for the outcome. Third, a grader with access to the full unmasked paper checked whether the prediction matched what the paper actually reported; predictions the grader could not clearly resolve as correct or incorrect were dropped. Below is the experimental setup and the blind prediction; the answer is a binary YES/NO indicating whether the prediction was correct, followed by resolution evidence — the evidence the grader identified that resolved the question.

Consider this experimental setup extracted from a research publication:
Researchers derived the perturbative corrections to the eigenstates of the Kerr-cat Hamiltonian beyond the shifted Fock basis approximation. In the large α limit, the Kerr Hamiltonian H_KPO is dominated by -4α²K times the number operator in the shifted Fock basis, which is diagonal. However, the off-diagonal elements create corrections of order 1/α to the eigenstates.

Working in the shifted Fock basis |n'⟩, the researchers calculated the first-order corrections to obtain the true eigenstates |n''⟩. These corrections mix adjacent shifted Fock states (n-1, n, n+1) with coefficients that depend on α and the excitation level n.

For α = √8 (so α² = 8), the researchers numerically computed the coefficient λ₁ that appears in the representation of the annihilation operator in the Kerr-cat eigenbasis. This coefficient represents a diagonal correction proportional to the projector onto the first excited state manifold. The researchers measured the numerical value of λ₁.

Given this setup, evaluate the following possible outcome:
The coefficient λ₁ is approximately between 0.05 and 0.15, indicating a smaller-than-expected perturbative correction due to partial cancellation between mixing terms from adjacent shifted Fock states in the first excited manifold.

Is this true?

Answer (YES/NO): NO